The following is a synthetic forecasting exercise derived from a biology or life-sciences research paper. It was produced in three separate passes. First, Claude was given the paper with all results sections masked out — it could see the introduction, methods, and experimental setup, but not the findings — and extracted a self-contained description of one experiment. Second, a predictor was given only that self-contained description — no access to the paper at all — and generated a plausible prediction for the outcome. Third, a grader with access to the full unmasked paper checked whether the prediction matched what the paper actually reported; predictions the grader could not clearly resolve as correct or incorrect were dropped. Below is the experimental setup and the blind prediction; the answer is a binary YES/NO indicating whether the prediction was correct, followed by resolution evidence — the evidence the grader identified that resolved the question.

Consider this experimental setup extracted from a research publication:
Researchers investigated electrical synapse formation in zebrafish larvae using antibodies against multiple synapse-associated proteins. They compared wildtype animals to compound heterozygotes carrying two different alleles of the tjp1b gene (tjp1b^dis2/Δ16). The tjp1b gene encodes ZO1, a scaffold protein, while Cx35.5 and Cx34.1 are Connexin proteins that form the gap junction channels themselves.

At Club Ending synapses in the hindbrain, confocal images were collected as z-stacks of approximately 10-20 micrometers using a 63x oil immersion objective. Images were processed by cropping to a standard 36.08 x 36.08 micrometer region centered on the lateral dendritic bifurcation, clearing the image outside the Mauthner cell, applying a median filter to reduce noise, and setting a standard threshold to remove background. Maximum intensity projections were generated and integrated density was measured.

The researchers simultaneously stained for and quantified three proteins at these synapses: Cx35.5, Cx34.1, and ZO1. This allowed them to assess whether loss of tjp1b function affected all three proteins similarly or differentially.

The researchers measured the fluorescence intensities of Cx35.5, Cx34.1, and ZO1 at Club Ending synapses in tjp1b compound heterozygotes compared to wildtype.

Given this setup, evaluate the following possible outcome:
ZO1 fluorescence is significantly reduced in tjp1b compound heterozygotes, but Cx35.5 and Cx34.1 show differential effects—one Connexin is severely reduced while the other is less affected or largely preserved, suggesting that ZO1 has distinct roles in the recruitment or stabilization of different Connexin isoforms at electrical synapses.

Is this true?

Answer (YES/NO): NO